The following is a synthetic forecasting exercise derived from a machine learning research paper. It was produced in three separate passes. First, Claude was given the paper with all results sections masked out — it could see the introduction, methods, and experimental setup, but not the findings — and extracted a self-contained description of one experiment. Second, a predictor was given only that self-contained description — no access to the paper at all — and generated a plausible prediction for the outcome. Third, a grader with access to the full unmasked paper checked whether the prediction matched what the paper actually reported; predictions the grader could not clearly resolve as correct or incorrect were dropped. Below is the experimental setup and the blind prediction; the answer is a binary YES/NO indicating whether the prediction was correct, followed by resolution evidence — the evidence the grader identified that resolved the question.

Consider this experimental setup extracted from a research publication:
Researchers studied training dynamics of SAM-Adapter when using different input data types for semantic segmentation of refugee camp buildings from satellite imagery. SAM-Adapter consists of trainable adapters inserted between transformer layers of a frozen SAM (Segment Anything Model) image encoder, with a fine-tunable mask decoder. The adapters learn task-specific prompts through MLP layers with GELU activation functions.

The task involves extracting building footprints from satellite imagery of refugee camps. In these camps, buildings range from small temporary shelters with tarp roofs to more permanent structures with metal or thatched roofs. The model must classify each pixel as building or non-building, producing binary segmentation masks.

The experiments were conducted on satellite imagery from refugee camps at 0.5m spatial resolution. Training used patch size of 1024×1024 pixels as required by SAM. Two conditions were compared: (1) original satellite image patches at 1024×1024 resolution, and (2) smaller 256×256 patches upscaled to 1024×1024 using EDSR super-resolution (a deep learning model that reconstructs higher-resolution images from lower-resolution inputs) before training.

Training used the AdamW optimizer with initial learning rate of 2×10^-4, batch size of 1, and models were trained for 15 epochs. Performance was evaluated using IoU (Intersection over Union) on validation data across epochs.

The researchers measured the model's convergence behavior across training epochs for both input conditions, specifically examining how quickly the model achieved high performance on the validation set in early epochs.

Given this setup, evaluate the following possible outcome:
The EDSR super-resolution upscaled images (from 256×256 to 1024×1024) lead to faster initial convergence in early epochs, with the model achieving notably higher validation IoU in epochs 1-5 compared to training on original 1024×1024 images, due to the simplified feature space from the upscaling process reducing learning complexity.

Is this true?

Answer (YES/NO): YES